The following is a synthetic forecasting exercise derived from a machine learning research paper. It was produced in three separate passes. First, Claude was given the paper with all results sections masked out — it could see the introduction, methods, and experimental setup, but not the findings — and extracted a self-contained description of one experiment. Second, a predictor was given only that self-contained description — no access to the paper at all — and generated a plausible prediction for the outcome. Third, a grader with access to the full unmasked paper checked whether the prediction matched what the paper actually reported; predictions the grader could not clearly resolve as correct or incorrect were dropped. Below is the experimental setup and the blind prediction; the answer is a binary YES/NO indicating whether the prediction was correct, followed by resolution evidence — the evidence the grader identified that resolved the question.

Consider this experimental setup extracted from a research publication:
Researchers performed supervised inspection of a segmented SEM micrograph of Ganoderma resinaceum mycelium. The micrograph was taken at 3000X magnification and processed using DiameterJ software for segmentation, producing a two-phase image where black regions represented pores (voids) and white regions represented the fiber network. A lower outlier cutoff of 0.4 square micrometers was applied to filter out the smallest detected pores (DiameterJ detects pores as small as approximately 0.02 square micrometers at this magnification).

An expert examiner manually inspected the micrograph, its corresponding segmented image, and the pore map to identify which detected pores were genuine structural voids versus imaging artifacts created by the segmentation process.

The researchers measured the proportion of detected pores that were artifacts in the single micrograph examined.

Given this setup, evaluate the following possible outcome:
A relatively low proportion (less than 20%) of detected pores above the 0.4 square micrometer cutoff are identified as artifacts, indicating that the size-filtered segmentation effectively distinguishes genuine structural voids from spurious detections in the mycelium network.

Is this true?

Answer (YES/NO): YES